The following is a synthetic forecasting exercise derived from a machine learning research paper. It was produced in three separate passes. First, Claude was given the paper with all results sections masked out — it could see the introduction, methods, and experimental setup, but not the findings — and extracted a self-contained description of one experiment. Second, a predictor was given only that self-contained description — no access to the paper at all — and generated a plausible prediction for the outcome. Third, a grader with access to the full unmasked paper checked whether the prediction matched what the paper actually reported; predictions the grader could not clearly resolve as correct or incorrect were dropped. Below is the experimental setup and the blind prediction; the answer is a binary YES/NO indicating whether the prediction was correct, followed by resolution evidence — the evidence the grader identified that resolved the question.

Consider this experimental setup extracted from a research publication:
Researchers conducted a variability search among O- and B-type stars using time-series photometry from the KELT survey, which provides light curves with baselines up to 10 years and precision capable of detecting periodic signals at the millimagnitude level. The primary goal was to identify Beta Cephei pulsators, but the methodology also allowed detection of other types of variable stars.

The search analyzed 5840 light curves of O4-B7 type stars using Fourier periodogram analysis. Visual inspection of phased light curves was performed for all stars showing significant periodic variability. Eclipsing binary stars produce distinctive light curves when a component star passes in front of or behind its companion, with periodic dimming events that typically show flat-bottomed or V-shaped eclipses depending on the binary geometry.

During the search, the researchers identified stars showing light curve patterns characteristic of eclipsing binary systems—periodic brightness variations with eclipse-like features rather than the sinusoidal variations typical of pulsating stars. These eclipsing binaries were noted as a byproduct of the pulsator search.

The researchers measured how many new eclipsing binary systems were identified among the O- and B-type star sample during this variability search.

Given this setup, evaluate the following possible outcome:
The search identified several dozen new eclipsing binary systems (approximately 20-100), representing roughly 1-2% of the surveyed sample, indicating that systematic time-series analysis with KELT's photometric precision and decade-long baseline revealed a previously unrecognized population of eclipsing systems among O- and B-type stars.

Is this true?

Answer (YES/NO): NO